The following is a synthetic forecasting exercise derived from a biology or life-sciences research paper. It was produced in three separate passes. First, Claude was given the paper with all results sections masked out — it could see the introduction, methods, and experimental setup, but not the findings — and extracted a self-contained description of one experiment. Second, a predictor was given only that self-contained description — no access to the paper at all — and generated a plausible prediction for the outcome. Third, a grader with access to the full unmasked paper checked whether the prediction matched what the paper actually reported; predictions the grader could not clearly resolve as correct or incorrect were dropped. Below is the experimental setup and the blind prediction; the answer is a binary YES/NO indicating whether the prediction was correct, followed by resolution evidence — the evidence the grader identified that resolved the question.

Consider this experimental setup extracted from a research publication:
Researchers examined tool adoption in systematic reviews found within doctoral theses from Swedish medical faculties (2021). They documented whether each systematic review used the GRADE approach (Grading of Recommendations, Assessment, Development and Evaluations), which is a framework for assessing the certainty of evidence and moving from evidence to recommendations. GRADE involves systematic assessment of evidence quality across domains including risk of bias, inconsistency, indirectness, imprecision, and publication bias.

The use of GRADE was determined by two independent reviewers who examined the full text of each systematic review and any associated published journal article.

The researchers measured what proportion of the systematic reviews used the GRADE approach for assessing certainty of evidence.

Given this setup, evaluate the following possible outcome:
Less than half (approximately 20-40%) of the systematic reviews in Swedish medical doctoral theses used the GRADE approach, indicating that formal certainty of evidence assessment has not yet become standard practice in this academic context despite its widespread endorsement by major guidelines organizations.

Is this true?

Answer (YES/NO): NO